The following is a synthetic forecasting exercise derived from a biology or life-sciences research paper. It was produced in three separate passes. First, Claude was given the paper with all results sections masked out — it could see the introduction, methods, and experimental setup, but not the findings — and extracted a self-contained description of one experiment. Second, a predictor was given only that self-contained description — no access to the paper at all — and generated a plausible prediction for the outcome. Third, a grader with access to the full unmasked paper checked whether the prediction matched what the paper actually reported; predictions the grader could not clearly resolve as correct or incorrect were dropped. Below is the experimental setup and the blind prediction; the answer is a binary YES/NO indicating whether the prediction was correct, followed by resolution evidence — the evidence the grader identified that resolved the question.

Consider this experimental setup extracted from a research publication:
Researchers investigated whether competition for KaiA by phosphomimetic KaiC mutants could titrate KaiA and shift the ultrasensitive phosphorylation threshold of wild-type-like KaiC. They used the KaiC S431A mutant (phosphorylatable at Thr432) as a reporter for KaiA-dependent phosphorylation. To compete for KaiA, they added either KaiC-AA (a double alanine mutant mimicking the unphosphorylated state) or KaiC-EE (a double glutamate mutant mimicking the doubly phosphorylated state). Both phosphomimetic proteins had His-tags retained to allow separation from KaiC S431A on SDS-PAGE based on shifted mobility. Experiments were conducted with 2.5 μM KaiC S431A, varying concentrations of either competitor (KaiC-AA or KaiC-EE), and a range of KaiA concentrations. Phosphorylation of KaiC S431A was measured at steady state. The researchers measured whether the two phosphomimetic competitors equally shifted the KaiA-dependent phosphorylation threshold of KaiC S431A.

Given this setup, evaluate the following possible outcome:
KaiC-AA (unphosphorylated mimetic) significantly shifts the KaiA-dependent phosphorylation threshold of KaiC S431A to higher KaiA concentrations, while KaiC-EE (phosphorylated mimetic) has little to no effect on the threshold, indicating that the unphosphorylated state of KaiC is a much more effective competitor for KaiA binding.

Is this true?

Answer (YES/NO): YES